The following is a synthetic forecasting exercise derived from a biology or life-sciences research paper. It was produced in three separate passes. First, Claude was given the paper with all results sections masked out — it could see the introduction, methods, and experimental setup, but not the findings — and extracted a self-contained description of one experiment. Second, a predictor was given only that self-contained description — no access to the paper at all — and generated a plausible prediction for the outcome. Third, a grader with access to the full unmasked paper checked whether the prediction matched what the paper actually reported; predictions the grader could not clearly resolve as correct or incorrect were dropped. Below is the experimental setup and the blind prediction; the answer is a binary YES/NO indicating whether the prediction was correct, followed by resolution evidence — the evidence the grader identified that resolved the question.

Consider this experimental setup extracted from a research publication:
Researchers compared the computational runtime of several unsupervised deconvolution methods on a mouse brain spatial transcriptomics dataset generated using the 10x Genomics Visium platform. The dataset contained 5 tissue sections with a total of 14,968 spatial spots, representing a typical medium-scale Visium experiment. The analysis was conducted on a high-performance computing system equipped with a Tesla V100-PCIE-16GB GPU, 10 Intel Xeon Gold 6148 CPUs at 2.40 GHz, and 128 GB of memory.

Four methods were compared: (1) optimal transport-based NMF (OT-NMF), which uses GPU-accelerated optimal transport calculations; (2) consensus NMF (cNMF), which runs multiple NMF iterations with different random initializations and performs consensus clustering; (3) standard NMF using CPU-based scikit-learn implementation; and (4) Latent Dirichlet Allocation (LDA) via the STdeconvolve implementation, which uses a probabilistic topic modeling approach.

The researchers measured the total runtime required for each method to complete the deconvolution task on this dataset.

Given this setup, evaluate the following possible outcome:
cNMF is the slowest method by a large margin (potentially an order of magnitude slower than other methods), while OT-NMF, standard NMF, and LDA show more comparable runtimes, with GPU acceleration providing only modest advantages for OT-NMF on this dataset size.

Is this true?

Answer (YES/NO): NO